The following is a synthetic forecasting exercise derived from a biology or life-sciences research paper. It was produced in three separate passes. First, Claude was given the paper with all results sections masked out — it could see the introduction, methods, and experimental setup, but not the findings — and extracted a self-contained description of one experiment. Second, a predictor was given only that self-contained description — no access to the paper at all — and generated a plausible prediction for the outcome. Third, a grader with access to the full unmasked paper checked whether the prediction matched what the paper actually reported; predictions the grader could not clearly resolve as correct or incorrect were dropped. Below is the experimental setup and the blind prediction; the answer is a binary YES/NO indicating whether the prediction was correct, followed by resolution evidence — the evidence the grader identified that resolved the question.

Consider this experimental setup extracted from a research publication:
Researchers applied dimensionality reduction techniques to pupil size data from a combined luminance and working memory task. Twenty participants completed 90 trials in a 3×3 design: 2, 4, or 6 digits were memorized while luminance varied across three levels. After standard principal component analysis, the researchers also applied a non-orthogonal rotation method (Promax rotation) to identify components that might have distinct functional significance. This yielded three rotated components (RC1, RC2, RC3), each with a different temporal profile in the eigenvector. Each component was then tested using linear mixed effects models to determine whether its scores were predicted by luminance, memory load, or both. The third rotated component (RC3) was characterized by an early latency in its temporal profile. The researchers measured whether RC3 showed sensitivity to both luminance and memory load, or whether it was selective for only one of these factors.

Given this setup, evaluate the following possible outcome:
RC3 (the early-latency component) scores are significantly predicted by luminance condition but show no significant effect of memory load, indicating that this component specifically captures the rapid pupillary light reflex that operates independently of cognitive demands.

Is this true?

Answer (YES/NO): YES